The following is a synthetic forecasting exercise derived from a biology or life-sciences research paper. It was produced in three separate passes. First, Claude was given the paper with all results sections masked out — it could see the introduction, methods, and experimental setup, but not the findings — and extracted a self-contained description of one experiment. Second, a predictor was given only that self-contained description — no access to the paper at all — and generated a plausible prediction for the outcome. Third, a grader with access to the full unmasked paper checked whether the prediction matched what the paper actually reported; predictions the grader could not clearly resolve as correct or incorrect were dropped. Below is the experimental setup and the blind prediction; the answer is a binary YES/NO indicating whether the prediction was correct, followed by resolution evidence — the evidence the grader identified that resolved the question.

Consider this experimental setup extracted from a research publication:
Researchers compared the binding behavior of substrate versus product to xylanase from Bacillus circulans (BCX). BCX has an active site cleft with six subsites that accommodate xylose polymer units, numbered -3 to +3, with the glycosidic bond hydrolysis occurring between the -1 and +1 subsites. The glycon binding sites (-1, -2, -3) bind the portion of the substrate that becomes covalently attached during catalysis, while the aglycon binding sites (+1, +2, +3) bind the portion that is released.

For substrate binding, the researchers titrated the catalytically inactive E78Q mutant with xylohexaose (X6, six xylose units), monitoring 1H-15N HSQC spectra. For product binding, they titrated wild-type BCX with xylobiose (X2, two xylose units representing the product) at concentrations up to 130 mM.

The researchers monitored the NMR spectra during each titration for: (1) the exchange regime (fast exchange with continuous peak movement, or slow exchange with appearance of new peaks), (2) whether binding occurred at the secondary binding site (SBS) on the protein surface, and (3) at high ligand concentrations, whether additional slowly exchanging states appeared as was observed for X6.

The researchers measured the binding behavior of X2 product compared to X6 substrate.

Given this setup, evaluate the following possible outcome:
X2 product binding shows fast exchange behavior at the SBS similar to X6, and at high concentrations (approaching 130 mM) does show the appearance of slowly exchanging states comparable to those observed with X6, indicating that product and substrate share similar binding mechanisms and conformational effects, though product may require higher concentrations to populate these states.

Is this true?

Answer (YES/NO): NO